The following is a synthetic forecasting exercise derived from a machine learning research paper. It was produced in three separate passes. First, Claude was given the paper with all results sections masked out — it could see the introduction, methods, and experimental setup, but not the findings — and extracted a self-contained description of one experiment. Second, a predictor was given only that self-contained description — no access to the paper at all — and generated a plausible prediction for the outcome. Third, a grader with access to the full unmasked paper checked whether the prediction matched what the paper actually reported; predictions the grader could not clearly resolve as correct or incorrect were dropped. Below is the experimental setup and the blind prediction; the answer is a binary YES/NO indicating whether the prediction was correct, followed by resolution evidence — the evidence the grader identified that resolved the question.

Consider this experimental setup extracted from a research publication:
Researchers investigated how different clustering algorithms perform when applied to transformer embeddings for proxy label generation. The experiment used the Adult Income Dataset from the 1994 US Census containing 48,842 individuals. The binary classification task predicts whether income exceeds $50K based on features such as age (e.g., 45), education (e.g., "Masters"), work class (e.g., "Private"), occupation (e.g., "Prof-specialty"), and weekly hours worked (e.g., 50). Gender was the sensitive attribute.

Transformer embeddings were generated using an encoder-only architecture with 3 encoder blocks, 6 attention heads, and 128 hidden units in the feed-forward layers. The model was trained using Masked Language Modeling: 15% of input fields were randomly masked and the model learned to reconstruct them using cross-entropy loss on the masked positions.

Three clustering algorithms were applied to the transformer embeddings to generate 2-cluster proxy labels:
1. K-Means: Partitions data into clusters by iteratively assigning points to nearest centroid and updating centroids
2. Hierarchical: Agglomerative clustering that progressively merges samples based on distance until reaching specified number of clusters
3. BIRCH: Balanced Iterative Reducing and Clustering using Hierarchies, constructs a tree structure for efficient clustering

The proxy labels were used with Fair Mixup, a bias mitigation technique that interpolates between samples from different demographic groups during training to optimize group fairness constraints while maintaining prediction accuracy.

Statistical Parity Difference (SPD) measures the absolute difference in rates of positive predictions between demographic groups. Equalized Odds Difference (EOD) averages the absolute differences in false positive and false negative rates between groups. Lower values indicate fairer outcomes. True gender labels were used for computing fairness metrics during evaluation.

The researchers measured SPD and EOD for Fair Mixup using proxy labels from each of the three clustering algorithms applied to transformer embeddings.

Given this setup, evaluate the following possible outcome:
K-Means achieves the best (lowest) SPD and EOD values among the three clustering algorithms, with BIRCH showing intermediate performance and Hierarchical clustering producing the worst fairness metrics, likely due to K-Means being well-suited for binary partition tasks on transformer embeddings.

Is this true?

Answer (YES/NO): NO